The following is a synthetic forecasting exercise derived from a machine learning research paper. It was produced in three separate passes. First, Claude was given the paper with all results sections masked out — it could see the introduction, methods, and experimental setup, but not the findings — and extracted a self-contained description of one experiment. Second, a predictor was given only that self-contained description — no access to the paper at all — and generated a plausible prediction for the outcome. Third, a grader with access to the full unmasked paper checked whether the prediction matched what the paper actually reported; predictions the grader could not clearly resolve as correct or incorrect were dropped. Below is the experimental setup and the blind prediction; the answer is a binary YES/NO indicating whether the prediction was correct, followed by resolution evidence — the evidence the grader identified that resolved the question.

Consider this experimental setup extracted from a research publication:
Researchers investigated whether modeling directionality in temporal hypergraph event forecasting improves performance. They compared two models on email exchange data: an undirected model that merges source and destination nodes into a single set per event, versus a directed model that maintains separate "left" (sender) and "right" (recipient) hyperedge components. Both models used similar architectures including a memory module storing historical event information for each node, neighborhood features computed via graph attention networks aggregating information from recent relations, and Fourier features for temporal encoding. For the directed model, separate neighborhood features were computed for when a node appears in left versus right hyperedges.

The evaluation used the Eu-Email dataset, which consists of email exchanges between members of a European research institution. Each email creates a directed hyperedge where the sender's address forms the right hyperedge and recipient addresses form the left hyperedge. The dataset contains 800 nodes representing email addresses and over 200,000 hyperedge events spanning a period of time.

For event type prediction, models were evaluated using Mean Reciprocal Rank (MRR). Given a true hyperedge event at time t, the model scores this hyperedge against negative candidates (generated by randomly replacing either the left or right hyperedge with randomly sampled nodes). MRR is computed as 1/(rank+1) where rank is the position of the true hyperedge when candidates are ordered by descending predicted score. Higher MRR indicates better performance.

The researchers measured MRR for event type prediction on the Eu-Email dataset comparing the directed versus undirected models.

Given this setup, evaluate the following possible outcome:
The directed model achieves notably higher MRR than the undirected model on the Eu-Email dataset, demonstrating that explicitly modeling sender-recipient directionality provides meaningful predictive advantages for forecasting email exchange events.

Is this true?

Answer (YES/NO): NO